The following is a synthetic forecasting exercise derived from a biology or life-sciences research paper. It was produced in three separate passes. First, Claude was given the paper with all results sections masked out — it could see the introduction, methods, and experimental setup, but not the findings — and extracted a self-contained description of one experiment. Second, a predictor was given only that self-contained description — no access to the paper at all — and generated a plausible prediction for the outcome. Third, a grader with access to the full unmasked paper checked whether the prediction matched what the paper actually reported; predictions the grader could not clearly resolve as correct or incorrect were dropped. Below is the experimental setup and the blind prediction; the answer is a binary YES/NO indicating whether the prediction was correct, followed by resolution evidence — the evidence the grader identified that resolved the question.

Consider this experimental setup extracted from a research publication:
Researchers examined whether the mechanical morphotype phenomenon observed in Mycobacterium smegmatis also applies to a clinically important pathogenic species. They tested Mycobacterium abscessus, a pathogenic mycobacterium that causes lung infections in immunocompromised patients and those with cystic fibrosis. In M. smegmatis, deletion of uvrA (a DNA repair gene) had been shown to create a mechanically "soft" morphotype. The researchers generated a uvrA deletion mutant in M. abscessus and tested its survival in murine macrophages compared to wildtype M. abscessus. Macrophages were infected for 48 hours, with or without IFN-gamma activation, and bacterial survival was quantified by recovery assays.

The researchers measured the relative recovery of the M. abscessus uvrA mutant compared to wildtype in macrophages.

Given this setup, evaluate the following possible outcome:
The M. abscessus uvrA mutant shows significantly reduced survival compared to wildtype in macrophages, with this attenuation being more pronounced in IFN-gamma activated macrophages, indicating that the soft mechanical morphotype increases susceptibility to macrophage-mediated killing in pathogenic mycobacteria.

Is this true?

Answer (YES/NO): NO